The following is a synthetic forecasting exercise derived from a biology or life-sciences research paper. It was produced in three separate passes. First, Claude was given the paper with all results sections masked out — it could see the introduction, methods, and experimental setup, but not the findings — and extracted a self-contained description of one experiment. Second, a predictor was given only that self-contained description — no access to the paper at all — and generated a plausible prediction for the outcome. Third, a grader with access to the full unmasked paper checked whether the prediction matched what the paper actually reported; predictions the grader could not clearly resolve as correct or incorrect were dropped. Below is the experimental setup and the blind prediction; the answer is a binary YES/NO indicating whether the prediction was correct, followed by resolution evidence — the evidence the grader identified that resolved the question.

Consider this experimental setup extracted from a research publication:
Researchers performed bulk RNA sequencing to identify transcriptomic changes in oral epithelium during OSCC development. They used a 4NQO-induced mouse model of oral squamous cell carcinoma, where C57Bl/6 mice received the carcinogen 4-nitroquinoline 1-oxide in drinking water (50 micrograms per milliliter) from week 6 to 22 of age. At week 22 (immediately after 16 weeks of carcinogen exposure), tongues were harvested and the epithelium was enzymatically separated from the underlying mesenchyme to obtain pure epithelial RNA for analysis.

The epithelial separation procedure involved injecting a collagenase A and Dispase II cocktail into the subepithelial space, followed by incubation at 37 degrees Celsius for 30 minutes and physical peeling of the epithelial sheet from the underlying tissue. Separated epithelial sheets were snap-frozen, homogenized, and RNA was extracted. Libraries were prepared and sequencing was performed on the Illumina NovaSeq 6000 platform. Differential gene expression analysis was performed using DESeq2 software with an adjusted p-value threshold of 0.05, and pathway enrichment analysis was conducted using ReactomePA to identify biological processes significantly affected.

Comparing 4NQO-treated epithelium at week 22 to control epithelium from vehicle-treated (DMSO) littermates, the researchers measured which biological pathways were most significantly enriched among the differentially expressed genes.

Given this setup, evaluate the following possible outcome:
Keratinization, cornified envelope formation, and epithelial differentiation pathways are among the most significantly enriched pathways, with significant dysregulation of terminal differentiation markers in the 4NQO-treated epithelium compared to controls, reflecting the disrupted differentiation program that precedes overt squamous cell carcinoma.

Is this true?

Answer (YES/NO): YES